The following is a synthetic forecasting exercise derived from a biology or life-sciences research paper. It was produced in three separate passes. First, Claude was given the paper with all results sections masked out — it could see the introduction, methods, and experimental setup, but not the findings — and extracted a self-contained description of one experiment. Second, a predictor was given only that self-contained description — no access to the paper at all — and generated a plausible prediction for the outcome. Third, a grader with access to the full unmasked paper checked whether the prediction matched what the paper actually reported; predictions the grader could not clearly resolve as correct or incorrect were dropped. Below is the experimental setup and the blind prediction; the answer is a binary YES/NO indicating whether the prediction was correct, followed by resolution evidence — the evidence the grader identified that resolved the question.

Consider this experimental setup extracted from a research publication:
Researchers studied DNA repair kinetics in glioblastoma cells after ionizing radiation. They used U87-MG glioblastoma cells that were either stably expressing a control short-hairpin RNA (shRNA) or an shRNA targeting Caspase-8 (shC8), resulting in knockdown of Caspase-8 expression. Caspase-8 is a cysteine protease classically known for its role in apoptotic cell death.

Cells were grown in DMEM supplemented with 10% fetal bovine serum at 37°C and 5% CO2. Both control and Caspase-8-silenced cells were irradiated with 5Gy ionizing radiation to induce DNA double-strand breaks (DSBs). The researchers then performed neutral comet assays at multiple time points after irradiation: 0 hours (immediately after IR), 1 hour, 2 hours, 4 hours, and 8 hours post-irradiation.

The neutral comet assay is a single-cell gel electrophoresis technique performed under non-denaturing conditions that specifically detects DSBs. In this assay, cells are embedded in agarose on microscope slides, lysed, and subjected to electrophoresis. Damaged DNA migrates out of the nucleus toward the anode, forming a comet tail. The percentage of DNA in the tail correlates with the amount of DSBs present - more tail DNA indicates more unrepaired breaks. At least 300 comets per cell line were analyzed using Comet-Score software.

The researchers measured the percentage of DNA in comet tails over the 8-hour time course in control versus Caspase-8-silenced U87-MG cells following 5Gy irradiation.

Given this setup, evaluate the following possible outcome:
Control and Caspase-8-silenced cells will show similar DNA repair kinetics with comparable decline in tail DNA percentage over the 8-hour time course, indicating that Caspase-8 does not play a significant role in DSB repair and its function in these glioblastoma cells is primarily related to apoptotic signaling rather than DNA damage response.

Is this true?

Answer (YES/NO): NO